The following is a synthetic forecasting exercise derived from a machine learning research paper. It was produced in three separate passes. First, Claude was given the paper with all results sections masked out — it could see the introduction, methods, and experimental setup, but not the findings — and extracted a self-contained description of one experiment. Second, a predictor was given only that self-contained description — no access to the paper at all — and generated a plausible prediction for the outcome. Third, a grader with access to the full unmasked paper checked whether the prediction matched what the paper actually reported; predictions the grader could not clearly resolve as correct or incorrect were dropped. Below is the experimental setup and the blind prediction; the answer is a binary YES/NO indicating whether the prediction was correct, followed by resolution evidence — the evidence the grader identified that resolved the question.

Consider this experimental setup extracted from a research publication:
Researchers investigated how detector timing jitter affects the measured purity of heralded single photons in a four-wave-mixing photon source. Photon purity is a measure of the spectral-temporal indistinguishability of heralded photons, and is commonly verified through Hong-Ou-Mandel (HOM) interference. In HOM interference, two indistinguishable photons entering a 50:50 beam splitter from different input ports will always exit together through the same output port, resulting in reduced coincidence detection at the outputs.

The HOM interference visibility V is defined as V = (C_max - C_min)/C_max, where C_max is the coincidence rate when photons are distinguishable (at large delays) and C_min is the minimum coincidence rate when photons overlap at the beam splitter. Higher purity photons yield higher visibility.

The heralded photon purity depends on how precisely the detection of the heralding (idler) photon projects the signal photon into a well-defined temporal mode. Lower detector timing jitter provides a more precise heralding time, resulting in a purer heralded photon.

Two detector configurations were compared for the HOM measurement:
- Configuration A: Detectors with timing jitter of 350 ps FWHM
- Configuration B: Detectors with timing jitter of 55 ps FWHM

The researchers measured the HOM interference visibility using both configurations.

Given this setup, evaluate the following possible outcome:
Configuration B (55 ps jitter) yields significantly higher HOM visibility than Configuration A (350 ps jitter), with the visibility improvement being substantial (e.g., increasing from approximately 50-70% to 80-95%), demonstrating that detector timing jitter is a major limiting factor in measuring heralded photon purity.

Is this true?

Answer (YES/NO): NO